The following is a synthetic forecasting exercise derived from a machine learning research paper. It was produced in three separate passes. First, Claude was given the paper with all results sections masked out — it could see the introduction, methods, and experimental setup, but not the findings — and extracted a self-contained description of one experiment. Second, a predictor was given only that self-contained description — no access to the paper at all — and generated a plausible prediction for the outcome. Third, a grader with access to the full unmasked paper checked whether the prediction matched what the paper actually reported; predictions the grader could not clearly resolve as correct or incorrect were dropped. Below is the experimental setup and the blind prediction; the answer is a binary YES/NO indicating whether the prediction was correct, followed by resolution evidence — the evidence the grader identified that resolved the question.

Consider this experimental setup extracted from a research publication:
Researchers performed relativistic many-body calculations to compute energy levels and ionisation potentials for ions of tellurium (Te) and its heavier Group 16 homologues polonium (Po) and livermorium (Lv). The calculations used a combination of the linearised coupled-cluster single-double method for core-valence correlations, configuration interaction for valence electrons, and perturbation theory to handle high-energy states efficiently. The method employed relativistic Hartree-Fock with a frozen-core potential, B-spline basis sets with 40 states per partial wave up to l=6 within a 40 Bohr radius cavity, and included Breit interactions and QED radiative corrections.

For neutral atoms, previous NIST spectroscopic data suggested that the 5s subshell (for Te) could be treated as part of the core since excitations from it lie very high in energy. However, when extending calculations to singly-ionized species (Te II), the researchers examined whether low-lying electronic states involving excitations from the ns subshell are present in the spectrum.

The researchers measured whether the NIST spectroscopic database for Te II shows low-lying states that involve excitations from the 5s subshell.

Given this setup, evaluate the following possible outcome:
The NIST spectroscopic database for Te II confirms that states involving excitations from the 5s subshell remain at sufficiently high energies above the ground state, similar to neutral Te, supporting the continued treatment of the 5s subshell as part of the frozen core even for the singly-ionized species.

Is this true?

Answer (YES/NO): NO